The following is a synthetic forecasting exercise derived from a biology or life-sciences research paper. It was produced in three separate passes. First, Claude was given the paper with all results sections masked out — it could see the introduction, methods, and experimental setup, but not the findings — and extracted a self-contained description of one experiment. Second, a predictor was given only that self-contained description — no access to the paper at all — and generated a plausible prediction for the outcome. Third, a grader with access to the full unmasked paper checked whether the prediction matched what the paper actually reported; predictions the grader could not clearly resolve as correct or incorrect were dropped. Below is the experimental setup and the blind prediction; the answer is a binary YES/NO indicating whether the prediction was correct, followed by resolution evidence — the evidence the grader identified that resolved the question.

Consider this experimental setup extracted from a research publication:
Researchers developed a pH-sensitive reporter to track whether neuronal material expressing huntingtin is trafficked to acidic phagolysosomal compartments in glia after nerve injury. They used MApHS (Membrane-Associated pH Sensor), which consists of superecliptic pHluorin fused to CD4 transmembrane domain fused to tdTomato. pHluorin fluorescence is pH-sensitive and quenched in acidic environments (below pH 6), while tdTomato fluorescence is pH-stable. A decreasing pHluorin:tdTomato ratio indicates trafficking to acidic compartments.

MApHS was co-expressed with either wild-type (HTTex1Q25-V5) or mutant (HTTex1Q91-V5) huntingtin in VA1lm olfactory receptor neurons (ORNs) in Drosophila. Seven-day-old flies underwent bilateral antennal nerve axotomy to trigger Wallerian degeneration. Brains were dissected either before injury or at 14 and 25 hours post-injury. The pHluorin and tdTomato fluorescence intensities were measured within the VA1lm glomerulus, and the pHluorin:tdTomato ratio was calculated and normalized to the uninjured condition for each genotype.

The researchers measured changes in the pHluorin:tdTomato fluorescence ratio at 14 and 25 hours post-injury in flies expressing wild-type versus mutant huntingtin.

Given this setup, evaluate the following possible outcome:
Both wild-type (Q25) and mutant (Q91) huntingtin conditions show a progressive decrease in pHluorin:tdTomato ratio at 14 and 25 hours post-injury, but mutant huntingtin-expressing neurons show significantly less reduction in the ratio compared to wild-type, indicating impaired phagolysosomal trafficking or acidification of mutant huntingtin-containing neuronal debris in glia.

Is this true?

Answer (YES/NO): YES